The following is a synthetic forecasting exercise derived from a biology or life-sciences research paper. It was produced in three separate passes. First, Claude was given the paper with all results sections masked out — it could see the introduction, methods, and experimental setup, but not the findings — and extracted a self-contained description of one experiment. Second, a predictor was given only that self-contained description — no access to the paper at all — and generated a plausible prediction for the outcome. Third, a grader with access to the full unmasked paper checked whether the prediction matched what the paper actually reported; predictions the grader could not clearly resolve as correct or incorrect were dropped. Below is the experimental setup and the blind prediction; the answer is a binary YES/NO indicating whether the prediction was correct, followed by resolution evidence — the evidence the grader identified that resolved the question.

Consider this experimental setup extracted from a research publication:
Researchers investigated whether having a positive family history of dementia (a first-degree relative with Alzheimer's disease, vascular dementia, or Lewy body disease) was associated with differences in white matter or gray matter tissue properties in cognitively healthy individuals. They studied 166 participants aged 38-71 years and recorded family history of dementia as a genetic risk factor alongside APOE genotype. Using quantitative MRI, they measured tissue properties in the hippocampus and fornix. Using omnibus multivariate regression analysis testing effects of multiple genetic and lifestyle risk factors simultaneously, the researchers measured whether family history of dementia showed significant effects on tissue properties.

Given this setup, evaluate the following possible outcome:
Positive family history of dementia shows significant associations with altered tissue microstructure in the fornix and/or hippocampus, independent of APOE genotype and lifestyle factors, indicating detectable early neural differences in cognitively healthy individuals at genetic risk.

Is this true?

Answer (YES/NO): NO